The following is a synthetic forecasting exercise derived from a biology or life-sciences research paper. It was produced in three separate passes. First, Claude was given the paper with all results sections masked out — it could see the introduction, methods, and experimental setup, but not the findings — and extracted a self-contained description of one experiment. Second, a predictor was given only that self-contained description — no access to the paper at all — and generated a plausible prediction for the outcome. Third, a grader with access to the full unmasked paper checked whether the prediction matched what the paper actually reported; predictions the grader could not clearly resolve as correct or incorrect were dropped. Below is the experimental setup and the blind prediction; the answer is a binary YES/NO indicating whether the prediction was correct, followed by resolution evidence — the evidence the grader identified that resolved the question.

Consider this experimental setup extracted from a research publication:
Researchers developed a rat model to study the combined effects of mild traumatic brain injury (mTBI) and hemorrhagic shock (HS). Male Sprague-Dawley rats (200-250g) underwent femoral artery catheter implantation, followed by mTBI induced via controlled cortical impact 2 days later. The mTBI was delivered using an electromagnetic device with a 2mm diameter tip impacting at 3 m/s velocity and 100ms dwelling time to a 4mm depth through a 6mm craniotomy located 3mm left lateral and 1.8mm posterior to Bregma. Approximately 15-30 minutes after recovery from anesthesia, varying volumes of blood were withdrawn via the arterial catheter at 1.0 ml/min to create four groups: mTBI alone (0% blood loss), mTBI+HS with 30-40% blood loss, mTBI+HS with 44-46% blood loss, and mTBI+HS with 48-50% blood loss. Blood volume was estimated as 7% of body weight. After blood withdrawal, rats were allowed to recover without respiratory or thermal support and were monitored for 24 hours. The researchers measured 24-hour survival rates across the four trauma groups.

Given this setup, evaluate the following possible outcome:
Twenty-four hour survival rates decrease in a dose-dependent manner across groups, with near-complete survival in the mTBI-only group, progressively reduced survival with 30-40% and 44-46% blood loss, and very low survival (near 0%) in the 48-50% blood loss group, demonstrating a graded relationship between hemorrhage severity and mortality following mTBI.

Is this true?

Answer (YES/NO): NO